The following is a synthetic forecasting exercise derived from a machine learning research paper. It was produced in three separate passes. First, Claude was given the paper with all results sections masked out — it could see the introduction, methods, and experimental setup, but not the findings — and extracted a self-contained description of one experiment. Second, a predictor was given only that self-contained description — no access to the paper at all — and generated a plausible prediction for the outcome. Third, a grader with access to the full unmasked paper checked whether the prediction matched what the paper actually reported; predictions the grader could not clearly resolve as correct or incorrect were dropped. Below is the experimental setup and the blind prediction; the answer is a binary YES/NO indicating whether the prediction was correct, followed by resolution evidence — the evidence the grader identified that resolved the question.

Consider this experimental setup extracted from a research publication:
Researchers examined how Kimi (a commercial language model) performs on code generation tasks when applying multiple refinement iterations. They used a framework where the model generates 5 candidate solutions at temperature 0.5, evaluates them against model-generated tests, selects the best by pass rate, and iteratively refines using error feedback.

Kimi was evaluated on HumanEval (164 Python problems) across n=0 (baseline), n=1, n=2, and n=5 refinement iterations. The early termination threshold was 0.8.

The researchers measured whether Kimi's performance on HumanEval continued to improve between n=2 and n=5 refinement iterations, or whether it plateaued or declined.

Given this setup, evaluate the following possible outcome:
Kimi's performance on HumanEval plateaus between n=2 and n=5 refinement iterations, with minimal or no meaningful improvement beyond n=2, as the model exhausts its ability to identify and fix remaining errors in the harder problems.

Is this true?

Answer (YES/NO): YES